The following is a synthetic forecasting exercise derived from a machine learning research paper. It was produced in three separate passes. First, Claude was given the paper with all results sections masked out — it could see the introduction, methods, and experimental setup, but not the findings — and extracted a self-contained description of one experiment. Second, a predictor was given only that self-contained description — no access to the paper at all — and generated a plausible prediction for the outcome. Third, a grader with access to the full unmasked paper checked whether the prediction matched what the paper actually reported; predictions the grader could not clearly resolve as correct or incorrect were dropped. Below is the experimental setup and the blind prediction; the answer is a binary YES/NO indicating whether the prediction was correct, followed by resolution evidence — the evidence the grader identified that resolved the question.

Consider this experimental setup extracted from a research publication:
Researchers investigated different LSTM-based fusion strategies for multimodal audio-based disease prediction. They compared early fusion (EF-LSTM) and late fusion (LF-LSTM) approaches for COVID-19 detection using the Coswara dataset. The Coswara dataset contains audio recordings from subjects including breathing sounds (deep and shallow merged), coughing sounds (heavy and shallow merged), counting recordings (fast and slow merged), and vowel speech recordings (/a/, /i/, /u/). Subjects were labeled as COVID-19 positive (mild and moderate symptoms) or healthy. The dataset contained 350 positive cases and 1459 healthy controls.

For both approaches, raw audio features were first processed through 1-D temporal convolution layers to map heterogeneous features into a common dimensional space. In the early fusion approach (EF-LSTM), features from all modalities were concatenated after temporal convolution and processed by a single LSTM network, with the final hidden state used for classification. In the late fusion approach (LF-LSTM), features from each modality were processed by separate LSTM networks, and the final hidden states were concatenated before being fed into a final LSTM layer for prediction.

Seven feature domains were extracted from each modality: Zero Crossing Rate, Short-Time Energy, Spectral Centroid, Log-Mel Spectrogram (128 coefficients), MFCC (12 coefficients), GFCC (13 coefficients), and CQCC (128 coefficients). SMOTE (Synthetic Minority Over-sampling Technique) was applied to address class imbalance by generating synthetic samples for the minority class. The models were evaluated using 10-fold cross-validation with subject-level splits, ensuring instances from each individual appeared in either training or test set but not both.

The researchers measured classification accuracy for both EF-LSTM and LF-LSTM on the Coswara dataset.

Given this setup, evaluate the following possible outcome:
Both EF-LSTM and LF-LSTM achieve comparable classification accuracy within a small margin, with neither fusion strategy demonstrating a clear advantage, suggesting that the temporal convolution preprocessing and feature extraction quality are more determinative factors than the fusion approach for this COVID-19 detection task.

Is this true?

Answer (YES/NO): YES